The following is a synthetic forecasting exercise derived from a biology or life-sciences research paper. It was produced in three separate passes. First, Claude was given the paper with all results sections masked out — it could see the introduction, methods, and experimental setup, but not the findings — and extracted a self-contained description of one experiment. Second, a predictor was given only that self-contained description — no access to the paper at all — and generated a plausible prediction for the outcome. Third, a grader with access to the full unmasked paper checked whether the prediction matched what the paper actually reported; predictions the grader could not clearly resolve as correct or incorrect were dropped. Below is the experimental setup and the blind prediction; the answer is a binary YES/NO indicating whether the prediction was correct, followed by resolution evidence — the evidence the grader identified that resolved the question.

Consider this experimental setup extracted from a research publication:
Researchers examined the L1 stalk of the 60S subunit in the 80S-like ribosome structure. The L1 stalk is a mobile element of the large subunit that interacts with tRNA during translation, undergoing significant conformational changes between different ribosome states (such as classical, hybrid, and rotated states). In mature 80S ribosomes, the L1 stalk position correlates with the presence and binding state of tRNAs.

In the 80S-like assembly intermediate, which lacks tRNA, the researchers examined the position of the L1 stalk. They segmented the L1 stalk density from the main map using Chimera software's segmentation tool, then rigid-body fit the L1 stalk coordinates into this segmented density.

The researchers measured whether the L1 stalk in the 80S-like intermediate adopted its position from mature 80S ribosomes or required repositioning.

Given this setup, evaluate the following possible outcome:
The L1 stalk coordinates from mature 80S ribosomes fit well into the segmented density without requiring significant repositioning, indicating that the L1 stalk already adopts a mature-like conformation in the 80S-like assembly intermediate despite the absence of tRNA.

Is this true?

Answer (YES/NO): NO